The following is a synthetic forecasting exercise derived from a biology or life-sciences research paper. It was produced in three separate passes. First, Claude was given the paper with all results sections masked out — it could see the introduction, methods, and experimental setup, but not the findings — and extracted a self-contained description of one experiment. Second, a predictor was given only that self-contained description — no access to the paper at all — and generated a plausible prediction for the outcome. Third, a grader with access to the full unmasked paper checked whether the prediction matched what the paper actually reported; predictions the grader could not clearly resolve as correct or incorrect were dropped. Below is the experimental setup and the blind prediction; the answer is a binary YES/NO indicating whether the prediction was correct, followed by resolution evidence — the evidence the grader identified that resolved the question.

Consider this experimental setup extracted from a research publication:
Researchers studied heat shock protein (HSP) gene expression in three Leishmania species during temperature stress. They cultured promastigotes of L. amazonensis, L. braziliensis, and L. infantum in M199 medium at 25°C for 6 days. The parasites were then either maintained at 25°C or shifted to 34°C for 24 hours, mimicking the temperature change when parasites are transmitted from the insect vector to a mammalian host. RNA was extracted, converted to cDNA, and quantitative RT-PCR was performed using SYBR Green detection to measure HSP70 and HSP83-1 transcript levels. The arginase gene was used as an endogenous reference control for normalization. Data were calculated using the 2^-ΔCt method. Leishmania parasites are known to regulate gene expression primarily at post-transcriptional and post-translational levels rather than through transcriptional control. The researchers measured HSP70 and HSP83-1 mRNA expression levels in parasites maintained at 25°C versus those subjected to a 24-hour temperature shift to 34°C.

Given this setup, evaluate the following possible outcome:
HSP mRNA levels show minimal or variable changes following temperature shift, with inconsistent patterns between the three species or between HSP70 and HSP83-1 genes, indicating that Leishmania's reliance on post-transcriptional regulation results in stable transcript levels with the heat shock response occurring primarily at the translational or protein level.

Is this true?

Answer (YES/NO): NO